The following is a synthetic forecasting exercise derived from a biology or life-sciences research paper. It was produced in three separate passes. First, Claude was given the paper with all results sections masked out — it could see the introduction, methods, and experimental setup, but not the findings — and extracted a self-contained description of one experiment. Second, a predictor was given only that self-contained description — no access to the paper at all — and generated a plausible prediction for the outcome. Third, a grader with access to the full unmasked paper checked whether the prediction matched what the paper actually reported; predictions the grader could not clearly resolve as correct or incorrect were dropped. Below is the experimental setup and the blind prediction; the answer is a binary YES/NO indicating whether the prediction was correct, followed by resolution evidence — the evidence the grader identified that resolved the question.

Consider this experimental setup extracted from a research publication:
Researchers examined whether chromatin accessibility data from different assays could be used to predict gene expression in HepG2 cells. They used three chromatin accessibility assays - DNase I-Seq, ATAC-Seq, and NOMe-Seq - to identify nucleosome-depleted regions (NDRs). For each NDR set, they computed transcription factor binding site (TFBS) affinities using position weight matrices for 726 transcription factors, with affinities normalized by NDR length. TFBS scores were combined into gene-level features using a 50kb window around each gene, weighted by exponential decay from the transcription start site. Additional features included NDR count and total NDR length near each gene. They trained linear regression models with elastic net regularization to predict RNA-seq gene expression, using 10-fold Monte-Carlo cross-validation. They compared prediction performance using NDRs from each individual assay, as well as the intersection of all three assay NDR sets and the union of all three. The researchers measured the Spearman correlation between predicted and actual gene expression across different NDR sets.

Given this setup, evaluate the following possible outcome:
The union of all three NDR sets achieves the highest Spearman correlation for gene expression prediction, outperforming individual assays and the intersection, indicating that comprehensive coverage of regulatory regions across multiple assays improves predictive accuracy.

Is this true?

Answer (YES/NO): YES